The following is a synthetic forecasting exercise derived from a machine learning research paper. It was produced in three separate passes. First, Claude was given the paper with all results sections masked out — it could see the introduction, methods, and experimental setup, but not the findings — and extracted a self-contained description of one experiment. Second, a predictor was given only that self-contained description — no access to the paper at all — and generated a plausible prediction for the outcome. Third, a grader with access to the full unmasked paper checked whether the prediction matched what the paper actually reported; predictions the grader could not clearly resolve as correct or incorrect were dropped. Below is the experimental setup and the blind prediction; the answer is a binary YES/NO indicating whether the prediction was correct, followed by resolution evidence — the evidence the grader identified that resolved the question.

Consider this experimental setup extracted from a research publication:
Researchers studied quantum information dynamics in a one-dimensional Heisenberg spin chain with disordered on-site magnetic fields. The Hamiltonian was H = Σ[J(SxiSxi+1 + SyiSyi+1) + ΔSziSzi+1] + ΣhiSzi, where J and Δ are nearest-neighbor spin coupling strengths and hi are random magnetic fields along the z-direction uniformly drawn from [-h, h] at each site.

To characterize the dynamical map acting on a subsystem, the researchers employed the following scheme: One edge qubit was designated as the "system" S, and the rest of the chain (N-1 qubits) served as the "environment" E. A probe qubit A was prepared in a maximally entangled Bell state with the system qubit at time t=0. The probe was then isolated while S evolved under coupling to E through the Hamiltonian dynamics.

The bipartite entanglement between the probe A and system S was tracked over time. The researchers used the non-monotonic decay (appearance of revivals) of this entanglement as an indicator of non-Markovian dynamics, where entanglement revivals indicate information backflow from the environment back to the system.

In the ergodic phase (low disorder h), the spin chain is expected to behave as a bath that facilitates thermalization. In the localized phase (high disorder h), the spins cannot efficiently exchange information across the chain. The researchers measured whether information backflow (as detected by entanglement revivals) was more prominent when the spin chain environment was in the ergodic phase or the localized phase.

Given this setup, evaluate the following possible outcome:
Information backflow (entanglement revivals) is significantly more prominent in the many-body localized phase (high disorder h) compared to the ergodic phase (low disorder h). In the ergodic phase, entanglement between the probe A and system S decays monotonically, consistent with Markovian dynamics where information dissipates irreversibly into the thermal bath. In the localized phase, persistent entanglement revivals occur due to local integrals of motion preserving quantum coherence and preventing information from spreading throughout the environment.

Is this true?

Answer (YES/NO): YES